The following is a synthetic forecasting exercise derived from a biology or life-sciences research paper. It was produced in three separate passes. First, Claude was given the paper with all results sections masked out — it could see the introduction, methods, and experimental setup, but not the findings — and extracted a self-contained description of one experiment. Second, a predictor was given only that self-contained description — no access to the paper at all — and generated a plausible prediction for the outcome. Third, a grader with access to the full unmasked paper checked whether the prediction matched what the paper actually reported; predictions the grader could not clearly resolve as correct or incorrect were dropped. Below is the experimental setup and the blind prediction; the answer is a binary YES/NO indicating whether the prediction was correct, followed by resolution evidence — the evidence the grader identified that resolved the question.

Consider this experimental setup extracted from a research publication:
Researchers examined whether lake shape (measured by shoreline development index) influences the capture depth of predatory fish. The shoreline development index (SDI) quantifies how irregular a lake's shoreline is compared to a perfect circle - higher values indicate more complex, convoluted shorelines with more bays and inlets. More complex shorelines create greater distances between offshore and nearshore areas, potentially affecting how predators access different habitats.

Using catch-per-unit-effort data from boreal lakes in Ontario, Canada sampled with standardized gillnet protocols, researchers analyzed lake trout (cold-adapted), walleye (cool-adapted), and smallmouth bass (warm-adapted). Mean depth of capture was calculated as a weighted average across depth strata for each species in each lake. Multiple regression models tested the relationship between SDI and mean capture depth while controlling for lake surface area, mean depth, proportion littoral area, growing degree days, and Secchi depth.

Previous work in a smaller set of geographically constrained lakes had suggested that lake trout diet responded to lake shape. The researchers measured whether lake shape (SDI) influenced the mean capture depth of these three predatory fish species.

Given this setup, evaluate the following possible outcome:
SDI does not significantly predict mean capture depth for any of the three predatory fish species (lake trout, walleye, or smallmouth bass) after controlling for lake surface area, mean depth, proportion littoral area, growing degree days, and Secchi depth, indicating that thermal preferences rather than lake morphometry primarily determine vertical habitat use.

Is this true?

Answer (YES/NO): NO